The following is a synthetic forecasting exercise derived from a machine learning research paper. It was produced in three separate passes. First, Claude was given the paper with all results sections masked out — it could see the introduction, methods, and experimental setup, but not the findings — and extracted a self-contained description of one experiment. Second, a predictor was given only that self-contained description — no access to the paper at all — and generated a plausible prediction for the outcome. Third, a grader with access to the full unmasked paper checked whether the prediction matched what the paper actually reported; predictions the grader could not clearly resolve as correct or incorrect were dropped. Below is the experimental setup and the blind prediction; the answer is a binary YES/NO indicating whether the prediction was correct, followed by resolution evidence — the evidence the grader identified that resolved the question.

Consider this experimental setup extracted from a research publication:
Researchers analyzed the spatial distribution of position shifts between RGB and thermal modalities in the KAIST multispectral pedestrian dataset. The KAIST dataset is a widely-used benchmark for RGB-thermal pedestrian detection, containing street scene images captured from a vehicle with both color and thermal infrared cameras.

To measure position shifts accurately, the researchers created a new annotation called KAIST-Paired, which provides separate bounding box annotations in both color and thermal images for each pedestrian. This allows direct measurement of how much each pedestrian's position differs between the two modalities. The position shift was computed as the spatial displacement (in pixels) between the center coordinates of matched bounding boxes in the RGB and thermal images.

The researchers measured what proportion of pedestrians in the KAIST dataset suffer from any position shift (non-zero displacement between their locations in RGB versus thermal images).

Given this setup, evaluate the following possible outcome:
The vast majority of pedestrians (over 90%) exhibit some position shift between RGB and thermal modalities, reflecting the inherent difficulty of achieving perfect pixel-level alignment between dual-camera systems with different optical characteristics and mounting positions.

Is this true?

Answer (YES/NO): NO